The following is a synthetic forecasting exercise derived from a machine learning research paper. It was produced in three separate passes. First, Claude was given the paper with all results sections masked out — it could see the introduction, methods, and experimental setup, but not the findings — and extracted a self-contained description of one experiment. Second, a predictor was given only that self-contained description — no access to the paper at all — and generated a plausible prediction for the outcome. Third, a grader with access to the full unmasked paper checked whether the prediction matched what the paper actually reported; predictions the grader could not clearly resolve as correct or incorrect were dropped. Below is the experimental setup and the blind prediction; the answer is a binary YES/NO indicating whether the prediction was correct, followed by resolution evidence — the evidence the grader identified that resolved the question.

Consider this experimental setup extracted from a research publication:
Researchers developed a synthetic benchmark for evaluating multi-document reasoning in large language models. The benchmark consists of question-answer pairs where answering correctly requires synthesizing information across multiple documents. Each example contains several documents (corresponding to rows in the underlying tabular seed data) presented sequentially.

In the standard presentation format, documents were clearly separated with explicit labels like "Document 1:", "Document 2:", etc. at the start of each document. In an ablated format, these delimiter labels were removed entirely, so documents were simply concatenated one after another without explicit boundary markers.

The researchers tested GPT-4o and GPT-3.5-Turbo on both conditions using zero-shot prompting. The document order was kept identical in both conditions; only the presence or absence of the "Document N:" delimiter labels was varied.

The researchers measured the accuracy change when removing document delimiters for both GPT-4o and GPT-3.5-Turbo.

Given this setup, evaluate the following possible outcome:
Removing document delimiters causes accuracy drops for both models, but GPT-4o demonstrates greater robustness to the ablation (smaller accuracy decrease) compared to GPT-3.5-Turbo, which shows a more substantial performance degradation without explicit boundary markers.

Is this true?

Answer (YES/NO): YES